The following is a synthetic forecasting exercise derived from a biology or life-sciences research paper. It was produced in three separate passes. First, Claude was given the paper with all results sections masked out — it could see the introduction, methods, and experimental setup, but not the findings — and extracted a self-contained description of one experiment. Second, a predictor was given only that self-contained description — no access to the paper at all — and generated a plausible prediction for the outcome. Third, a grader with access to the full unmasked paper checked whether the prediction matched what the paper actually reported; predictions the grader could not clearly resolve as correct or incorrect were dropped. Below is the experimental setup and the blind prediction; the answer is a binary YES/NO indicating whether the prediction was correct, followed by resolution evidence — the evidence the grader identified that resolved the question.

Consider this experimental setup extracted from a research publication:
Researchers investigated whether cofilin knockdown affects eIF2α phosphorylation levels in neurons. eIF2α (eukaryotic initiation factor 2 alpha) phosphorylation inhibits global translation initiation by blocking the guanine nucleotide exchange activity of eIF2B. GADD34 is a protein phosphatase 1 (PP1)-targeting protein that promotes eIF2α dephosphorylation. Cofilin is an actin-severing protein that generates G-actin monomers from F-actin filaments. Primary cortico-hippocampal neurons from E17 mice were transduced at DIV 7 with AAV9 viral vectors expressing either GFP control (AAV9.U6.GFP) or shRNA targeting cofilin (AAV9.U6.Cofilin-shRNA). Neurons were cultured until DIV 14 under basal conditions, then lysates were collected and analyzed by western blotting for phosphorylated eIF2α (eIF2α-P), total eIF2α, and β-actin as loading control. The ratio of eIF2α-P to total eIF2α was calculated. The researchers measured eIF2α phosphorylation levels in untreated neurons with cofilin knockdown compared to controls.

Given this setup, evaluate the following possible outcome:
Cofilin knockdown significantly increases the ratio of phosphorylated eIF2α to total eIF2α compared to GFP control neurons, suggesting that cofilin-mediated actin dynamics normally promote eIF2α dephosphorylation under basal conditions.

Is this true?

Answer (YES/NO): NO